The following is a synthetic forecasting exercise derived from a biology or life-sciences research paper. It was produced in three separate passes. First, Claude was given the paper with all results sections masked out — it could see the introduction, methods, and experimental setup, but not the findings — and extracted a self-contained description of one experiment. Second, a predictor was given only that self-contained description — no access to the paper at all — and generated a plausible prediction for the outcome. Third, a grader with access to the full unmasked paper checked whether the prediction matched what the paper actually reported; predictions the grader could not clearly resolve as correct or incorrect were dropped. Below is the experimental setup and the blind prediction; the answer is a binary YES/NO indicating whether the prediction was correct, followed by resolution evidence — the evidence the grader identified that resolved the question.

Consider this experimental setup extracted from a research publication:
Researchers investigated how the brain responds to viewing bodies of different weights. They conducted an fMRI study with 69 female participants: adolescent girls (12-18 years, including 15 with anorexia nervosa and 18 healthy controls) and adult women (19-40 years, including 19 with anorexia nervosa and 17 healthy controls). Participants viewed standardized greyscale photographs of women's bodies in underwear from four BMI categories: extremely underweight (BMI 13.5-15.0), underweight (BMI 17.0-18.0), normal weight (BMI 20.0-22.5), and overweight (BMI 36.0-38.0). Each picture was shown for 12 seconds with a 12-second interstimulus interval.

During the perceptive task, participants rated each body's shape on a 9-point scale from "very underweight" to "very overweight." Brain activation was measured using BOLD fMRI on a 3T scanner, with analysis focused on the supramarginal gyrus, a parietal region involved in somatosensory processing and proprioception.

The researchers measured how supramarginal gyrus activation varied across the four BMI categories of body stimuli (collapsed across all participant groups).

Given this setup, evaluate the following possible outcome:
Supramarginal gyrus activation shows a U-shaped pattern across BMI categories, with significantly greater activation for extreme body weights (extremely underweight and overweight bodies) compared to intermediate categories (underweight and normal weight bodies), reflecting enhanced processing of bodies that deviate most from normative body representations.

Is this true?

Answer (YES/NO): NO